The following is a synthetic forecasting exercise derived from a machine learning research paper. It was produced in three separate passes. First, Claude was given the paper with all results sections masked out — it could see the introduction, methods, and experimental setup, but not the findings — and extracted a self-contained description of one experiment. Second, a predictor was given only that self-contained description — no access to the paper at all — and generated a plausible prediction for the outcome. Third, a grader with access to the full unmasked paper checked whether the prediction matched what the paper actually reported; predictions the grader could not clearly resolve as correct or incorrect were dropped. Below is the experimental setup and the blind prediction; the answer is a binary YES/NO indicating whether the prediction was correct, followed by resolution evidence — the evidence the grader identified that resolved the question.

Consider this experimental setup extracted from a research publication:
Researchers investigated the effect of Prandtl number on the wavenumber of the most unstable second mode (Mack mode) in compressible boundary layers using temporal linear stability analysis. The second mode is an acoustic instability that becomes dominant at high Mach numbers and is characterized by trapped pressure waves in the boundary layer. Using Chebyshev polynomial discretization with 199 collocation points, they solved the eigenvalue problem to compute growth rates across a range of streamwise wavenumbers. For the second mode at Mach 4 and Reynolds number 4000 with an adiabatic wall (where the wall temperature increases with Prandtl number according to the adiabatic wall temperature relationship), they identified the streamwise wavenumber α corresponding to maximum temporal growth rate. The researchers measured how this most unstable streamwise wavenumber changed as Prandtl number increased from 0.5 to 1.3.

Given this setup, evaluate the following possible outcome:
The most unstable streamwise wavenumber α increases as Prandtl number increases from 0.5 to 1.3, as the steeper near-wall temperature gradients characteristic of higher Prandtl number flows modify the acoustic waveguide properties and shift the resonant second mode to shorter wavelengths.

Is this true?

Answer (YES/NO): YES